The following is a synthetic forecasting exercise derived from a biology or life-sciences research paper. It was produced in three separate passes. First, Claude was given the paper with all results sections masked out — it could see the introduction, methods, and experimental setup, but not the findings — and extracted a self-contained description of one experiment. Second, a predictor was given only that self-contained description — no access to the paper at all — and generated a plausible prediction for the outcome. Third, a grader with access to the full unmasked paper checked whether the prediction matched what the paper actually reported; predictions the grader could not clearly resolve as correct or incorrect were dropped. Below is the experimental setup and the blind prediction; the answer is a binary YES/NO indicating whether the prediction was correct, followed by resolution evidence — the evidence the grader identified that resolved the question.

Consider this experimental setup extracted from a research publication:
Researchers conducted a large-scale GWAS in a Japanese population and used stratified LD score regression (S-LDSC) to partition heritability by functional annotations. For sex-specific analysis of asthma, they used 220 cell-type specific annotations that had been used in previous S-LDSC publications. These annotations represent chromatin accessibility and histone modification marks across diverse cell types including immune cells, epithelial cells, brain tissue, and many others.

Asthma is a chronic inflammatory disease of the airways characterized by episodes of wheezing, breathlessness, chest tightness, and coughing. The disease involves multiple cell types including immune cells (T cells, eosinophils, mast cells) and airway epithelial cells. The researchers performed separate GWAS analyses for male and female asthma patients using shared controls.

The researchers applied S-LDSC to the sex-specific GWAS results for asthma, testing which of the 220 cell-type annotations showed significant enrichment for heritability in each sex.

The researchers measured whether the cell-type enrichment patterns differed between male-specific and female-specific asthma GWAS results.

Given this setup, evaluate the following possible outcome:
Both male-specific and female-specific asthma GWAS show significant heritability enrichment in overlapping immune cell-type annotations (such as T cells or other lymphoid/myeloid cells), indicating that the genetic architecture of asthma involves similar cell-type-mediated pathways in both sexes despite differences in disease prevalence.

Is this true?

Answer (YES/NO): NO